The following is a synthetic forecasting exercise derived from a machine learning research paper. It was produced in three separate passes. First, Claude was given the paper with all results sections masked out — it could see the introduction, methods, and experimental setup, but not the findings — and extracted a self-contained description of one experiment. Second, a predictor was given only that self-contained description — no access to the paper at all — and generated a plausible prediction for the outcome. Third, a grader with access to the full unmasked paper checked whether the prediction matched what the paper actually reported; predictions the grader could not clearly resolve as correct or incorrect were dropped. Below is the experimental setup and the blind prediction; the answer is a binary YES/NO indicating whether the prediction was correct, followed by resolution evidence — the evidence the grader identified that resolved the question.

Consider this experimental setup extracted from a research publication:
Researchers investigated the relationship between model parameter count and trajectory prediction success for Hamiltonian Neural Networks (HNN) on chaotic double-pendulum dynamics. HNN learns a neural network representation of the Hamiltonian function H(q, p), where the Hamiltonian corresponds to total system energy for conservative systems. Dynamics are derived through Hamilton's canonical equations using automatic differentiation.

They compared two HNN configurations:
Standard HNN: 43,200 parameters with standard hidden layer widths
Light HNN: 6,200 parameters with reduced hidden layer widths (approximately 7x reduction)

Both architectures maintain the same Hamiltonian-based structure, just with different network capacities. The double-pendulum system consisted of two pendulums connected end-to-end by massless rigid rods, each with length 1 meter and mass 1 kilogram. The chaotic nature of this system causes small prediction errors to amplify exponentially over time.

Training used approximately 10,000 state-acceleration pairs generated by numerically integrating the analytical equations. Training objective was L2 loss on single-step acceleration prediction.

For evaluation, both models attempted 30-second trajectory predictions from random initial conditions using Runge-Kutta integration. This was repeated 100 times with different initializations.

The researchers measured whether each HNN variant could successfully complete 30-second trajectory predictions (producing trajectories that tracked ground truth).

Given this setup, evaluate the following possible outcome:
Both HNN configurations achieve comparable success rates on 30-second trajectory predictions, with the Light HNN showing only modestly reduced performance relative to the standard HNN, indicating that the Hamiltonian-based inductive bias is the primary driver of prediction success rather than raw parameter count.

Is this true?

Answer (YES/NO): NO